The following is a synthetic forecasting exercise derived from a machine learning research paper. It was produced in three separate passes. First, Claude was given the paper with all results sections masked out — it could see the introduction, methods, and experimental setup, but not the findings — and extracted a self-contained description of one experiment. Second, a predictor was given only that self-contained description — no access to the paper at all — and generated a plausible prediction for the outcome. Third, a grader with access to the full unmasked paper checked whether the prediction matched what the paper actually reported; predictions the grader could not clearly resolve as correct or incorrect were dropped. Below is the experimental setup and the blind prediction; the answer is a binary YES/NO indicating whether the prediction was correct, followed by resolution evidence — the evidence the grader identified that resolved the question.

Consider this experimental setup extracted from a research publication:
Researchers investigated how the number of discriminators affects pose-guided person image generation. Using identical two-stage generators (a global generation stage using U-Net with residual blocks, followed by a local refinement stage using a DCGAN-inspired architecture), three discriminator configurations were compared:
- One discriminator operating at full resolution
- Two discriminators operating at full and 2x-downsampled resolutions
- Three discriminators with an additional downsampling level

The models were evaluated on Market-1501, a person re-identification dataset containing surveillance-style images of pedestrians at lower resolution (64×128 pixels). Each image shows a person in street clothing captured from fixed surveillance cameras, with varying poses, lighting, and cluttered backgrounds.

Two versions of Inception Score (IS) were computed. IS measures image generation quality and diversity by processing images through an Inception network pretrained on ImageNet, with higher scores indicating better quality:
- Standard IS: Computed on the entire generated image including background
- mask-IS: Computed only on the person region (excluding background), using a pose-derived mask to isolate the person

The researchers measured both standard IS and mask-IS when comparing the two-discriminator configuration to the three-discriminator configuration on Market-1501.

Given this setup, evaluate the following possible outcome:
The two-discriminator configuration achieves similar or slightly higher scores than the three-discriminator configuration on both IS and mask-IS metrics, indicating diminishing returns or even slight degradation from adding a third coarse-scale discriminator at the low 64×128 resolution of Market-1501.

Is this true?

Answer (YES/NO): YES